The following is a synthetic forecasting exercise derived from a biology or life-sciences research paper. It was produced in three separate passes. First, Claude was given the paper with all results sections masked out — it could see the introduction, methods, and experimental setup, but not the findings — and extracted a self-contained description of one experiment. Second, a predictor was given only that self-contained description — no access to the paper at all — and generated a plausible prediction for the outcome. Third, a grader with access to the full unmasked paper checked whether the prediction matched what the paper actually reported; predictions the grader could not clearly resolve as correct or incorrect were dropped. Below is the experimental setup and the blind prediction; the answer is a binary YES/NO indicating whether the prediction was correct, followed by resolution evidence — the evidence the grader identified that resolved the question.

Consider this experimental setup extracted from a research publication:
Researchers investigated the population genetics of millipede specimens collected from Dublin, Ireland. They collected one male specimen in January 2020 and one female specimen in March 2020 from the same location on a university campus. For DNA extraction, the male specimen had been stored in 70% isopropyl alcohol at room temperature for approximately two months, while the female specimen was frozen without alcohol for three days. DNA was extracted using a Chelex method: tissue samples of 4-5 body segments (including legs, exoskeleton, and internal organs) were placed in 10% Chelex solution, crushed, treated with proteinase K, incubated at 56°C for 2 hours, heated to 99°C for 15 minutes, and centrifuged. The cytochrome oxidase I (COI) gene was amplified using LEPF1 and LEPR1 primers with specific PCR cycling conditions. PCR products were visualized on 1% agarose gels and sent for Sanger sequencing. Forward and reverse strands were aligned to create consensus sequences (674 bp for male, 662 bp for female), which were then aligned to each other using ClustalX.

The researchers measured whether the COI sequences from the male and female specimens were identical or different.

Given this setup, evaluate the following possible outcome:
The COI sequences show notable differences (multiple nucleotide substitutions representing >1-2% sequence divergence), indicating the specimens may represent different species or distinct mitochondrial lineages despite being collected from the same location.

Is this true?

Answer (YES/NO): NO